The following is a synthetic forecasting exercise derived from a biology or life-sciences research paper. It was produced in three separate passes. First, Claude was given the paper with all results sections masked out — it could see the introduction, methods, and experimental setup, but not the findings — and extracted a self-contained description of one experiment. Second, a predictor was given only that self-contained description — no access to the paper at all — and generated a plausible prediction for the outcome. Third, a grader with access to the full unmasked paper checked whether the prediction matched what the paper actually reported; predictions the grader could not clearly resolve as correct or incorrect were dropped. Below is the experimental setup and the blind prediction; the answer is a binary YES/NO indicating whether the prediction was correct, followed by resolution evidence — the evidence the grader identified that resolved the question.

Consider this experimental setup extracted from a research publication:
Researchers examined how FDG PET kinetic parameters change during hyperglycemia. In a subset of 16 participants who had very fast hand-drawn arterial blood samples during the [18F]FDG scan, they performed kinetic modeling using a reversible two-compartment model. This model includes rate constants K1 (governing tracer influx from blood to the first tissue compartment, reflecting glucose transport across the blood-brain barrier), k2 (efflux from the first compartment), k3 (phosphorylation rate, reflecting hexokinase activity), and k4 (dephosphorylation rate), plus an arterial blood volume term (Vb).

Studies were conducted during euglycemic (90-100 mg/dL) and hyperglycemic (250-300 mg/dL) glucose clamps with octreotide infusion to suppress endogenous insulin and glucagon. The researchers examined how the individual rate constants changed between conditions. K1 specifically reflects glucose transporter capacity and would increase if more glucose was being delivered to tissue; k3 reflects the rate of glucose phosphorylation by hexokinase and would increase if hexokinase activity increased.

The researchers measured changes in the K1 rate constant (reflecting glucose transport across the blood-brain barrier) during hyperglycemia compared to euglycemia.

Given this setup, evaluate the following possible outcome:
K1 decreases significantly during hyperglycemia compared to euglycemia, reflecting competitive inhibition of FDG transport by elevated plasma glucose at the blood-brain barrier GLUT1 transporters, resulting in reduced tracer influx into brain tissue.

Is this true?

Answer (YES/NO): YES